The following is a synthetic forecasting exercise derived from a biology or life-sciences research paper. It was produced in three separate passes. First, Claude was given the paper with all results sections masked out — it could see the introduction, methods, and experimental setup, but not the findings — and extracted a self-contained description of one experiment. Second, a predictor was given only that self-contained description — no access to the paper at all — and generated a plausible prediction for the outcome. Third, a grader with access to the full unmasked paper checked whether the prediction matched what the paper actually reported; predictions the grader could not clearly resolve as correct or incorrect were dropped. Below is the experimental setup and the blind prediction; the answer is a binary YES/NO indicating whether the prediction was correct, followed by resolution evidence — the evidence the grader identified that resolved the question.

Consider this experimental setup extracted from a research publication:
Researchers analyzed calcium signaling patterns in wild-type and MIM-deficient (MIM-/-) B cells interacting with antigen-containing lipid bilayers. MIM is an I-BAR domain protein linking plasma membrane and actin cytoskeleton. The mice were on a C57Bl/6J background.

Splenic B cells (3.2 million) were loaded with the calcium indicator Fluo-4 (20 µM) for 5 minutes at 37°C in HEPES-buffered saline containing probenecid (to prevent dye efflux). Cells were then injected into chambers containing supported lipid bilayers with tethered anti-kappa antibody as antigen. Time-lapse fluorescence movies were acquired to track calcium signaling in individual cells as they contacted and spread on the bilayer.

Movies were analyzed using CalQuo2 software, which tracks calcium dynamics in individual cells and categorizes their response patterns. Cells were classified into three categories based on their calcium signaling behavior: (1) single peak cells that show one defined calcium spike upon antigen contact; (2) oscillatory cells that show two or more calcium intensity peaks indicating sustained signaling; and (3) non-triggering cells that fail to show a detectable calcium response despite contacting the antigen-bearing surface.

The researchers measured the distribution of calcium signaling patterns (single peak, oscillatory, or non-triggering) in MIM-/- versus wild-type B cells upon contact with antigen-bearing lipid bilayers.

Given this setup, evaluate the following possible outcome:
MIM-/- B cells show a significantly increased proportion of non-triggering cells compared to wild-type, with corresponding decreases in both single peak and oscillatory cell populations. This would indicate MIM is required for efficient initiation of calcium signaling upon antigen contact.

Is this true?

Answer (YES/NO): NO